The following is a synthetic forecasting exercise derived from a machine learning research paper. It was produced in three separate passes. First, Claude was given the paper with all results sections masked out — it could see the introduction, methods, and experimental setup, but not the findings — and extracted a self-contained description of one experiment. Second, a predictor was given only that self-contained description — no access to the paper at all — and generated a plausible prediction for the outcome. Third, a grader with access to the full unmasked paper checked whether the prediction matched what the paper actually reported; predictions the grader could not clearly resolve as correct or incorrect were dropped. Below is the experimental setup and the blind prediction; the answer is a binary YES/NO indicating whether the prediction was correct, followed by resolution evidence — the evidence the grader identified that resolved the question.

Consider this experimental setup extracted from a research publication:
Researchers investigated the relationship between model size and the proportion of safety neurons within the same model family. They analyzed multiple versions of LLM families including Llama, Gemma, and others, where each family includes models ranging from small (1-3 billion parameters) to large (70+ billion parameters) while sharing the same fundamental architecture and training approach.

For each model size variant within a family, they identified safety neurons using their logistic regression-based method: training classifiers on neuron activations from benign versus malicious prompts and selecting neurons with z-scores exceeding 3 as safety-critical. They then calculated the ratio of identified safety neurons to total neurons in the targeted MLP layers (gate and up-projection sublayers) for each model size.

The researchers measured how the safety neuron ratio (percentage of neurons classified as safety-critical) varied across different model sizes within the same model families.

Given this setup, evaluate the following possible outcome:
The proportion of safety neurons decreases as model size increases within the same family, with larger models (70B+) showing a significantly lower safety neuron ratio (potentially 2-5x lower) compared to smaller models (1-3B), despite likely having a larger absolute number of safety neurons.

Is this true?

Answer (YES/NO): NO